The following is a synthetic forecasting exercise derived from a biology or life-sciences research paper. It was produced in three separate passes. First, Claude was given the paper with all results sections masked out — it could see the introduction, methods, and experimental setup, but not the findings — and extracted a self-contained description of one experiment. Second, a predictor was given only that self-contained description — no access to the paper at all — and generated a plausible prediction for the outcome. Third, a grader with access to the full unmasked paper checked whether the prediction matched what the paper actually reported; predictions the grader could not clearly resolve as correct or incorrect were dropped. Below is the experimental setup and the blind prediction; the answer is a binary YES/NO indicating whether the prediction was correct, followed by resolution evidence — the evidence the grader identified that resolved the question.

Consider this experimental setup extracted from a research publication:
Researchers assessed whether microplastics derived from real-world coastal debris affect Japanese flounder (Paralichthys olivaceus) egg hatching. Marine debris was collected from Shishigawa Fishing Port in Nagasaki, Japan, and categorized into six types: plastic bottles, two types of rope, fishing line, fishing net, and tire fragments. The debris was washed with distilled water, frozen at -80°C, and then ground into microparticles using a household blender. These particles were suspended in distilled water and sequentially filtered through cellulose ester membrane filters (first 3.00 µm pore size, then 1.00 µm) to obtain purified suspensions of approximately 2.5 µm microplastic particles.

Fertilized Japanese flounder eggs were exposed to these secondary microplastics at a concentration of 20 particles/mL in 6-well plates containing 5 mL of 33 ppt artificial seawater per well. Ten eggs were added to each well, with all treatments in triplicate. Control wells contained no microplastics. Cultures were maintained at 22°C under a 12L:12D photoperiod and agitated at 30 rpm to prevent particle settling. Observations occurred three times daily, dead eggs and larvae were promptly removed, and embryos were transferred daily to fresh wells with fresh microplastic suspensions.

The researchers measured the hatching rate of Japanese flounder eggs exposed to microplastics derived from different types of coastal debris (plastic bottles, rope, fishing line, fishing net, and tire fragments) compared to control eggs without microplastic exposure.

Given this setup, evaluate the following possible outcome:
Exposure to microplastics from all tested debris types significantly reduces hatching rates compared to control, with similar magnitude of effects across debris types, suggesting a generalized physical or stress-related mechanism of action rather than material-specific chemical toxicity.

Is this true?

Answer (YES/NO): NO